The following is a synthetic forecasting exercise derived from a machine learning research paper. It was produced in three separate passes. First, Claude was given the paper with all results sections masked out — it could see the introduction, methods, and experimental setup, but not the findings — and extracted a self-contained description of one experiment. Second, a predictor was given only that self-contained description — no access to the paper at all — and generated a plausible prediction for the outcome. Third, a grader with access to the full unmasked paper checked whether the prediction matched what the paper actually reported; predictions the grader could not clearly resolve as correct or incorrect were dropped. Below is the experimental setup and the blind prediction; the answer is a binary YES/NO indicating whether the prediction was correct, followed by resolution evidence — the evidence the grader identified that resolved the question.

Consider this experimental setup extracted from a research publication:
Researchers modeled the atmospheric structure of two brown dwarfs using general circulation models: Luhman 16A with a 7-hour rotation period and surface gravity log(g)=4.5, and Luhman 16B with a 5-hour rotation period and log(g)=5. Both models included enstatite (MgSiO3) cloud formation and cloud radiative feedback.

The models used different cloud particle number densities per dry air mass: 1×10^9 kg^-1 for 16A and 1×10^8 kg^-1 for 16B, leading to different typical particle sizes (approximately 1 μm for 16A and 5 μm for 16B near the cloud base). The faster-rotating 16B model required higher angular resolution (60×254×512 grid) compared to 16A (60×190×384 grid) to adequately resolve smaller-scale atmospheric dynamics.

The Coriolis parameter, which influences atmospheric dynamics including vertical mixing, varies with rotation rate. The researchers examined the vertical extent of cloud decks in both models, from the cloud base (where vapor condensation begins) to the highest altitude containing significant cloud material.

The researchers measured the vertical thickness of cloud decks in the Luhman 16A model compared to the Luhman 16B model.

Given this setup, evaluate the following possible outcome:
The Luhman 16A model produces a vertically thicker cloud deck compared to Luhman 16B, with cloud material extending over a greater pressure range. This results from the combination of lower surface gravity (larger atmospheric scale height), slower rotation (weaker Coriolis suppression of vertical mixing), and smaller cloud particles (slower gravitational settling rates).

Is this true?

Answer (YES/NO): YES